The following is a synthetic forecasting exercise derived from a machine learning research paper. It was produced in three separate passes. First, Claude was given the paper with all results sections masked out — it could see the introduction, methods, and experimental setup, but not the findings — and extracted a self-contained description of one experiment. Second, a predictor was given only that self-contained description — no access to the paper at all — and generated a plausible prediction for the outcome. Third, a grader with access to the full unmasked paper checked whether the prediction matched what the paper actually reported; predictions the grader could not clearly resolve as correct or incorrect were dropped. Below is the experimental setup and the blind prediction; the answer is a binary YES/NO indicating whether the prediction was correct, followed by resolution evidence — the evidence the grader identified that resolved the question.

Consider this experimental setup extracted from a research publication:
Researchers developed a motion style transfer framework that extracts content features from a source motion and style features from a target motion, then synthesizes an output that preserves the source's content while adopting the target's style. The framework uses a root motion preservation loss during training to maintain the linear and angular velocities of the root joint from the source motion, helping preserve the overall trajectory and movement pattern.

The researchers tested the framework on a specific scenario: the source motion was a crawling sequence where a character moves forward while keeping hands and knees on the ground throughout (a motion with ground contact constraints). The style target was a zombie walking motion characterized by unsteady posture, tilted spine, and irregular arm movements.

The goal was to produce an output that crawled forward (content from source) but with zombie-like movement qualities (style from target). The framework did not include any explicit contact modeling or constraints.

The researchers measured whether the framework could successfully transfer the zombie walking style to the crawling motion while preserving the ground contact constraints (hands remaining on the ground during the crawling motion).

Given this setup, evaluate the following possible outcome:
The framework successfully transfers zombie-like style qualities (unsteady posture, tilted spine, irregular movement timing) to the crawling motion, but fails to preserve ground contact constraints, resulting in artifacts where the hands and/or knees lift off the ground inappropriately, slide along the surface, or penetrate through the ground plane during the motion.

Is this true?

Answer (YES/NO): NO